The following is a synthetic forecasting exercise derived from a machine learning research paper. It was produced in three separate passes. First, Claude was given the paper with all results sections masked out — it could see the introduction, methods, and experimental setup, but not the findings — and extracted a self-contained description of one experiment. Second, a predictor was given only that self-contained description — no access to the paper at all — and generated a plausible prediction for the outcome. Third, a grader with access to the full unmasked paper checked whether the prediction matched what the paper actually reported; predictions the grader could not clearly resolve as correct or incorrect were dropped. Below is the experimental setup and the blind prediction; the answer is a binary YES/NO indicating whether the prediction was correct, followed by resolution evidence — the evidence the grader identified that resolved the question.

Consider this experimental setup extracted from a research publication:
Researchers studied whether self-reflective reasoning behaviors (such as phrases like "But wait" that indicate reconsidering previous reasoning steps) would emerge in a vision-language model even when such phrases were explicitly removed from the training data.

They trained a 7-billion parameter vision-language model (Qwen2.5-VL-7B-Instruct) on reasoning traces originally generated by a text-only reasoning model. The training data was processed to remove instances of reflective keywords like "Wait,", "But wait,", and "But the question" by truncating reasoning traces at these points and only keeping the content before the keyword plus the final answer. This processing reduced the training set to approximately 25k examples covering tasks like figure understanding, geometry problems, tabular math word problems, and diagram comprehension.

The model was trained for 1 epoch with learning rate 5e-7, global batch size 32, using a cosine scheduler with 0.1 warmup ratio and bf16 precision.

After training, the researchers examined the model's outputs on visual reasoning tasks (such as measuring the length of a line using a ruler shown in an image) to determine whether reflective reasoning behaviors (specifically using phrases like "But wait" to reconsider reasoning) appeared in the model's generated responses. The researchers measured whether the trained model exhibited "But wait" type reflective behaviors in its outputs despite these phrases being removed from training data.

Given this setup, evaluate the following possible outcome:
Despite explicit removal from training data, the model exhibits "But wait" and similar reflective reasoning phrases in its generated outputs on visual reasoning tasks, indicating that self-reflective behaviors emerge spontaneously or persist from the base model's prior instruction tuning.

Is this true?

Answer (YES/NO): YES